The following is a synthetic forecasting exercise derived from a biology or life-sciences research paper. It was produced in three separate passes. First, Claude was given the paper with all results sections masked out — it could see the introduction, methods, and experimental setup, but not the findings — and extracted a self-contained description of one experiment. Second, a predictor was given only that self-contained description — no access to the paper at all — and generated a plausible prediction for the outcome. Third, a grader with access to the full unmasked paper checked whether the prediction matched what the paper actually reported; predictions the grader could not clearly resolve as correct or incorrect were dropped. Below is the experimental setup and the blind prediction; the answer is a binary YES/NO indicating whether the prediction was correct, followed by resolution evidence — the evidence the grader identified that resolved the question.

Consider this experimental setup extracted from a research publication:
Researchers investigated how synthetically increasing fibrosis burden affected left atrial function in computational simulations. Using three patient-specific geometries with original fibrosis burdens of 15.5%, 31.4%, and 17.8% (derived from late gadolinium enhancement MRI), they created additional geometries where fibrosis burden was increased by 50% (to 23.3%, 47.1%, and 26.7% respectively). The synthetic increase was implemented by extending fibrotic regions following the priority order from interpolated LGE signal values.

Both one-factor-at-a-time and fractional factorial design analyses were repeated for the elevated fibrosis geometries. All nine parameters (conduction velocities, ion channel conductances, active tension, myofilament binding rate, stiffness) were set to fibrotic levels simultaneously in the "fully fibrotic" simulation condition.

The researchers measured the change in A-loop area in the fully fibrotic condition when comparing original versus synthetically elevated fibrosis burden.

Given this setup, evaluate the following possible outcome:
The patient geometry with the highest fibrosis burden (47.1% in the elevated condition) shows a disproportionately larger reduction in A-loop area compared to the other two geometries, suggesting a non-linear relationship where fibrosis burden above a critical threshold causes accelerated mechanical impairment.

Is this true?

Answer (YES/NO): NO